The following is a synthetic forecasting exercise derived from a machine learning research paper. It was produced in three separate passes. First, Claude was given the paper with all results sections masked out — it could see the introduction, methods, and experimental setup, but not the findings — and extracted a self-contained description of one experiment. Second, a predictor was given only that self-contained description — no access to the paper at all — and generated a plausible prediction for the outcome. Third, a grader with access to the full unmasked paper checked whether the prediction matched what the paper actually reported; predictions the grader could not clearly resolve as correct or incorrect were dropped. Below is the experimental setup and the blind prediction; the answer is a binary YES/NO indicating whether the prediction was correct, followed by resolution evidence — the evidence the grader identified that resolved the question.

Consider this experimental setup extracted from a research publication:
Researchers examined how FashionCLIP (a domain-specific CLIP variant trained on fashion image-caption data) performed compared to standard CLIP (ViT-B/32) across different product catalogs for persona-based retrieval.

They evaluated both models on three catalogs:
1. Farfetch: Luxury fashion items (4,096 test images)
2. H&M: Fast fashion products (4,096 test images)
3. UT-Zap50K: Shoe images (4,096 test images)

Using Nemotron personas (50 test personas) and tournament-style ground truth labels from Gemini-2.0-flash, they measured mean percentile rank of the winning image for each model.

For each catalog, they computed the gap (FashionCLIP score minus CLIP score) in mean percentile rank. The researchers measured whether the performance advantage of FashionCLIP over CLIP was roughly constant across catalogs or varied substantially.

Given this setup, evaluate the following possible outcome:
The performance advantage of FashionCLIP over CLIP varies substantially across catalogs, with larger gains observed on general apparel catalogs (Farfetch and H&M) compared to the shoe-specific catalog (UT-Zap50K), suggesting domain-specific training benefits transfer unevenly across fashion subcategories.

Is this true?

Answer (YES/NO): NO